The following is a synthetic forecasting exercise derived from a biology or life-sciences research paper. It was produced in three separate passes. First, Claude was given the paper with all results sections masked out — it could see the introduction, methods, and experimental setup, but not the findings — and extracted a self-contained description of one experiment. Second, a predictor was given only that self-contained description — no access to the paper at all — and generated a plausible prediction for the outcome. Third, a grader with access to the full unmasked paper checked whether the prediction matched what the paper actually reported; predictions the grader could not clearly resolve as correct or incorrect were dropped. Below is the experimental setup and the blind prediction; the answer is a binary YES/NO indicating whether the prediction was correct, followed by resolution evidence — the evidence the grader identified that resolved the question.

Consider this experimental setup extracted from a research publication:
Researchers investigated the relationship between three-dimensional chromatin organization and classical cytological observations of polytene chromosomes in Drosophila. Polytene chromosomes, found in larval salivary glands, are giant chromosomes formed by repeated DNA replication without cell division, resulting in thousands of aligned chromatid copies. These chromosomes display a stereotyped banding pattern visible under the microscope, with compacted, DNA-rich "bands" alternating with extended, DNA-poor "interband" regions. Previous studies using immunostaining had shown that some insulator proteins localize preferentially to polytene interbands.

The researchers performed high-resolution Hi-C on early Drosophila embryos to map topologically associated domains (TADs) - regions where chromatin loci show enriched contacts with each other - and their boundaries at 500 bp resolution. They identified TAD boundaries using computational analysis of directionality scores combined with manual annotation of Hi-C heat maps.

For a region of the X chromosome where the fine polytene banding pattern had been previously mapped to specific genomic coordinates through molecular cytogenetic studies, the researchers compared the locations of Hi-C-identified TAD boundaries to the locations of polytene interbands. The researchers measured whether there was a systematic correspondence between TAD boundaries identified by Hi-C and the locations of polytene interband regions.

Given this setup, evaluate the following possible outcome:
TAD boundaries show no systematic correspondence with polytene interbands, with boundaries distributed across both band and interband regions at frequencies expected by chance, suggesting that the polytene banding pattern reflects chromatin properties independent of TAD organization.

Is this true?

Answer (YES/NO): NO